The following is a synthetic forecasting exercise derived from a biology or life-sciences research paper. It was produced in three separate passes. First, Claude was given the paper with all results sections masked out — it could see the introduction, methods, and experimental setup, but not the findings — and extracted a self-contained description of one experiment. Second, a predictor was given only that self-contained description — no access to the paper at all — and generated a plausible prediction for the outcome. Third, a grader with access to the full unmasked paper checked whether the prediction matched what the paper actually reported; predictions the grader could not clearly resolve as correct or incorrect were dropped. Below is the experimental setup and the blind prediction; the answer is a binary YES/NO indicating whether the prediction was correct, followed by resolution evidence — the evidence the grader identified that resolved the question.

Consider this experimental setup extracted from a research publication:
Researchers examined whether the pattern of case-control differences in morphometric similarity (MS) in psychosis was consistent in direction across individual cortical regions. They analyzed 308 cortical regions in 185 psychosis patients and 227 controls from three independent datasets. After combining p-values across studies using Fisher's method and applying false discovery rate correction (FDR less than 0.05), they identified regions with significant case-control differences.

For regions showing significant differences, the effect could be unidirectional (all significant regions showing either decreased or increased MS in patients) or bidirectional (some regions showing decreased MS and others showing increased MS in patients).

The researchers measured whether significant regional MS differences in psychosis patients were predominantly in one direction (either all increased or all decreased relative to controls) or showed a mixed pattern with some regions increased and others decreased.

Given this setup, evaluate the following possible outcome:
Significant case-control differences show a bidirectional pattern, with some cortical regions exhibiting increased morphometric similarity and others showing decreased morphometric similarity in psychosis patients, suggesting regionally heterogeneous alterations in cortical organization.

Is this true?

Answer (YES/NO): YES